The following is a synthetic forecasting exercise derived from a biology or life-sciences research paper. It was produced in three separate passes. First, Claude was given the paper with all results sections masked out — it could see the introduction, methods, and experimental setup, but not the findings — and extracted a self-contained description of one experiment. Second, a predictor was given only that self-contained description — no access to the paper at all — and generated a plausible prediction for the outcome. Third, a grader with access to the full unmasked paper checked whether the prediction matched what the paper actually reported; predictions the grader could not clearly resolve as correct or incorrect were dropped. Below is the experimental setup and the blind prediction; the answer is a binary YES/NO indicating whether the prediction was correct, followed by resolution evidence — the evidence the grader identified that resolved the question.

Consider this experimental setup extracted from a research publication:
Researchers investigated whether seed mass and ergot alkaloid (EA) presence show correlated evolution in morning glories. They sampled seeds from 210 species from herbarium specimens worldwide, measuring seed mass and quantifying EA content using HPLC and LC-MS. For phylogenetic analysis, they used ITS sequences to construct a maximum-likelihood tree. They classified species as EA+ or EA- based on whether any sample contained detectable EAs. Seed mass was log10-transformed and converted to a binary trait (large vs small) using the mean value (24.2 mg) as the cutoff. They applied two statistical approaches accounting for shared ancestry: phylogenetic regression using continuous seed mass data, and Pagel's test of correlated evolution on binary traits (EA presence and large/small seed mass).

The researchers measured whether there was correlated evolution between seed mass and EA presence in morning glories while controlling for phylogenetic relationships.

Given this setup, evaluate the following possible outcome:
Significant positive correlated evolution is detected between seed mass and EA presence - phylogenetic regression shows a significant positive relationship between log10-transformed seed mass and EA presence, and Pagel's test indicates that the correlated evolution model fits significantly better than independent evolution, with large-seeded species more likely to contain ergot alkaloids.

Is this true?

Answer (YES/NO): NO